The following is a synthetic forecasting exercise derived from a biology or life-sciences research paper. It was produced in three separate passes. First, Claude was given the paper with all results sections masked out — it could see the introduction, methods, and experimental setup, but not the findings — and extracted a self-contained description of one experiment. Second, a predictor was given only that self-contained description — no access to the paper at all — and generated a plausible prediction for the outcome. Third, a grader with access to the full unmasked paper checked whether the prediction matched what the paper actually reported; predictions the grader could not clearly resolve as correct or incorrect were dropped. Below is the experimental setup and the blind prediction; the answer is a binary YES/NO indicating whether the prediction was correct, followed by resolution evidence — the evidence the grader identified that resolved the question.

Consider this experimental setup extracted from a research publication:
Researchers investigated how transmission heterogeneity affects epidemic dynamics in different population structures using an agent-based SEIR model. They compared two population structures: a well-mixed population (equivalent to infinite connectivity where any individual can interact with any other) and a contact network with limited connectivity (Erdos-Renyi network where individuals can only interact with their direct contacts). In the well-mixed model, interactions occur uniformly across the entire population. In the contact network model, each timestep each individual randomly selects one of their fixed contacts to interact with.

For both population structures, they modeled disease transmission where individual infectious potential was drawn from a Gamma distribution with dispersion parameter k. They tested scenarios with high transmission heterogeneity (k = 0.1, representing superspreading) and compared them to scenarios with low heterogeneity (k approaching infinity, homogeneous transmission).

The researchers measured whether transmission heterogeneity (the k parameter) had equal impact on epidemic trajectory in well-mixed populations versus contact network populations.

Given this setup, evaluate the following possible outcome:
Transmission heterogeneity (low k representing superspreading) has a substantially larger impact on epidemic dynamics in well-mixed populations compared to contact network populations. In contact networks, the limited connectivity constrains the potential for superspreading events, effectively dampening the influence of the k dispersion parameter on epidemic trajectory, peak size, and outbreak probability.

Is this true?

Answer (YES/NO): NO